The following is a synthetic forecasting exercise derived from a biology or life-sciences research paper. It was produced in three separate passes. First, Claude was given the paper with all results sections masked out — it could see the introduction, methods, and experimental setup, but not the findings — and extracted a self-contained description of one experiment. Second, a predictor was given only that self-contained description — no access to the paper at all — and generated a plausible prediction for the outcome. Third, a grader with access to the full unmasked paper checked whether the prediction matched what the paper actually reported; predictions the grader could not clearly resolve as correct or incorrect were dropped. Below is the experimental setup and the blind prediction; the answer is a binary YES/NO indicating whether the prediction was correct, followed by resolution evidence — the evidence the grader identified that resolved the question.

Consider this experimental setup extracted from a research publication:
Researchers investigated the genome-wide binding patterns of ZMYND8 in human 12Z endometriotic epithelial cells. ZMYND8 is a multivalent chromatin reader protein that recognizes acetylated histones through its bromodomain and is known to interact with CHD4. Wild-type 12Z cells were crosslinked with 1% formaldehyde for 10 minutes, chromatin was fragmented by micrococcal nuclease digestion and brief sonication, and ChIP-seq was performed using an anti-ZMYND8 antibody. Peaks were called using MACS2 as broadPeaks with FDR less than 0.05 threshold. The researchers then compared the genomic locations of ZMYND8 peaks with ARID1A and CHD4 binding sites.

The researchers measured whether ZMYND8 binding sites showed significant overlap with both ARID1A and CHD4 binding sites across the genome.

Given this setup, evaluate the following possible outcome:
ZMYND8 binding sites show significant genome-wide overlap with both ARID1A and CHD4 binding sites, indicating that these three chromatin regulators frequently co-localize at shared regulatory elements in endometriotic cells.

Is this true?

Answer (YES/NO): YES